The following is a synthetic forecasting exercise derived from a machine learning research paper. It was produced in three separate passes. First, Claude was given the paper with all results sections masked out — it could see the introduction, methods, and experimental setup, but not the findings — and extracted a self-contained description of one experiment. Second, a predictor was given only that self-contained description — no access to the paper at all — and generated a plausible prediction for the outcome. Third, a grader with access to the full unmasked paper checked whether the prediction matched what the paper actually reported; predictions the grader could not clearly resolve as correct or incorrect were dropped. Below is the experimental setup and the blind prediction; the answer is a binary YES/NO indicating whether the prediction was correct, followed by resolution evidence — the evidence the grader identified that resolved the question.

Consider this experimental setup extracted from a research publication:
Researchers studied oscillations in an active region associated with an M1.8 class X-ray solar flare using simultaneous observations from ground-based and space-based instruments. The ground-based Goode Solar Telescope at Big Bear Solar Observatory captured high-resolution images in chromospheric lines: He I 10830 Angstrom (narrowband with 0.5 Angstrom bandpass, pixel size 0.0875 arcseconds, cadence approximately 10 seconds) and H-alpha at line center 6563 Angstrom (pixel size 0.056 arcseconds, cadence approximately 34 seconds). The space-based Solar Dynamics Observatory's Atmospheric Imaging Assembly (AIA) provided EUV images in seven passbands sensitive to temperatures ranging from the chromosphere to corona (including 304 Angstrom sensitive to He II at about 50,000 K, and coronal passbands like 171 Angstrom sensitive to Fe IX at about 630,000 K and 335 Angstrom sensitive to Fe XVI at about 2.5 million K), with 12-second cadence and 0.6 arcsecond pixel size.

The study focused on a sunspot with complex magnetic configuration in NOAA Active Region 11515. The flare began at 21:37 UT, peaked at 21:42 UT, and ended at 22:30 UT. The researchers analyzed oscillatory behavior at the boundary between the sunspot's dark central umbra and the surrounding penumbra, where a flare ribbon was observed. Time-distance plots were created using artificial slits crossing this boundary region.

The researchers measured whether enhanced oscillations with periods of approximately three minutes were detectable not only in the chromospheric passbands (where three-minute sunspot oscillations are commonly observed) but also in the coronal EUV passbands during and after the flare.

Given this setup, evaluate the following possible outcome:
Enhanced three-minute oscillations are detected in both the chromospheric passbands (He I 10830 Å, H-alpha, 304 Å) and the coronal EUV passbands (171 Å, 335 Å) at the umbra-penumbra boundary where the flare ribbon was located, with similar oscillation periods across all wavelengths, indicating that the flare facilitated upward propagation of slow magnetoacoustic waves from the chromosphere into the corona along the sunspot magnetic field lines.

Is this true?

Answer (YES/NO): NO